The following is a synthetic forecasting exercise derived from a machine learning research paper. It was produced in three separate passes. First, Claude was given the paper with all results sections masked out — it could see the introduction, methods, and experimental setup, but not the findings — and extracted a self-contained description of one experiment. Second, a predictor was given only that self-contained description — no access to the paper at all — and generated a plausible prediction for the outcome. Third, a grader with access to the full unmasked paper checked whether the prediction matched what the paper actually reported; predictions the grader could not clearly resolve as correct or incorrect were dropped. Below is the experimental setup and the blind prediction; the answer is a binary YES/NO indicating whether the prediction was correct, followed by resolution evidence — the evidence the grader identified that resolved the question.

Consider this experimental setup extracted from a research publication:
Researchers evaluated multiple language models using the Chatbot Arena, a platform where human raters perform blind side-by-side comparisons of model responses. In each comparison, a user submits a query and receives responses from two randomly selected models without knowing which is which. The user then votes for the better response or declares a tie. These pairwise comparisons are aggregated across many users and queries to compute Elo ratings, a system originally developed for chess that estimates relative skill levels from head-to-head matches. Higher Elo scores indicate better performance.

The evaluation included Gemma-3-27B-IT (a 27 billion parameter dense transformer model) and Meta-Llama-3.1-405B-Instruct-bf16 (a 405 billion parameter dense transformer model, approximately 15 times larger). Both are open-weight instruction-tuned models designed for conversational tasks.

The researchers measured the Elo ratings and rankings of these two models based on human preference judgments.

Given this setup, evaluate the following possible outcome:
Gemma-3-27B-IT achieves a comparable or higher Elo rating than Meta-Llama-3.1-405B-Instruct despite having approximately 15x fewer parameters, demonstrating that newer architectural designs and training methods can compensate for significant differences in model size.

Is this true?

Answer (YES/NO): YES